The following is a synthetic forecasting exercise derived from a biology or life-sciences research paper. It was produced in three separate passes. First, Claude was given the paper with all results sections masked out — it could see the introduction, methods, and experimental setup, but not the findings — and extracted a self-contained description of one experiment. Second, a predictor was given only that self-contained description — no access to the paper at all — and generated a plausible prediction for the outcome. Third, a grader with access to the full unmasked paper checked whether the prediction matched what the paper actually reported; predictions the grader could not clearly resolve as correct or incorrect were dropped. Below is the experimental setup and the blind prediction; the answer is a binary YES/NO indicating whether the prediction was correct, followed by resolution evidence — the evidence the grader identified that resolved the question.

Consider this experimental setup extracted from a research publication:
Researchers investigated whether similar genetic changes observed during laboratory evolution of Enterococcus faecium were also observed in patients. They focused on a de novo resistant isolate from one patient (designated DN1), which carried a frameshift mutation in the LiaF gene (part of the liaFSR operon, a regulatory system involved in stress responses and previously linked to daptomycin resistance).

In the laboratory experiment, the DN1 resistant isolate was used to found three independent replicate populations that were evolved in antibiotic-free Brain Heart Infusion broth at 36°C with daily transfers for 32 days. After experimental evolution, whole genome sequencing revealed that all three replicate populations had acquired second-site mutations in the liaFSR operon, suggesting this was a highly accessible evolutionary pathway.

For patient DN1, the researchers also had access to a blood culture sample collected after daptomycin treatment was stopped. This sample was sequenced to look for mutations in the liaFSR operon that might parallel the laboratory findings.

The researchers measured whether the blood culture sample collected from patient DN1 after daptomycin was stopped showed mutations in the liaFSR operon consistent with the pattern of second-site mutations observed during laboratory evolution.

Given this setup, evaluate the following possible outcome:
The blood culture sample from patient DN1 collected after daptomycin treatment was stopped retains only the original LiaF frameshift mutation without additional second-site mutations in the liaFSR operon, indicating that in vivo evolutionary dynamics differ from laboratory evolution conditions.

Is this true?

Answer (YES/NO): NO